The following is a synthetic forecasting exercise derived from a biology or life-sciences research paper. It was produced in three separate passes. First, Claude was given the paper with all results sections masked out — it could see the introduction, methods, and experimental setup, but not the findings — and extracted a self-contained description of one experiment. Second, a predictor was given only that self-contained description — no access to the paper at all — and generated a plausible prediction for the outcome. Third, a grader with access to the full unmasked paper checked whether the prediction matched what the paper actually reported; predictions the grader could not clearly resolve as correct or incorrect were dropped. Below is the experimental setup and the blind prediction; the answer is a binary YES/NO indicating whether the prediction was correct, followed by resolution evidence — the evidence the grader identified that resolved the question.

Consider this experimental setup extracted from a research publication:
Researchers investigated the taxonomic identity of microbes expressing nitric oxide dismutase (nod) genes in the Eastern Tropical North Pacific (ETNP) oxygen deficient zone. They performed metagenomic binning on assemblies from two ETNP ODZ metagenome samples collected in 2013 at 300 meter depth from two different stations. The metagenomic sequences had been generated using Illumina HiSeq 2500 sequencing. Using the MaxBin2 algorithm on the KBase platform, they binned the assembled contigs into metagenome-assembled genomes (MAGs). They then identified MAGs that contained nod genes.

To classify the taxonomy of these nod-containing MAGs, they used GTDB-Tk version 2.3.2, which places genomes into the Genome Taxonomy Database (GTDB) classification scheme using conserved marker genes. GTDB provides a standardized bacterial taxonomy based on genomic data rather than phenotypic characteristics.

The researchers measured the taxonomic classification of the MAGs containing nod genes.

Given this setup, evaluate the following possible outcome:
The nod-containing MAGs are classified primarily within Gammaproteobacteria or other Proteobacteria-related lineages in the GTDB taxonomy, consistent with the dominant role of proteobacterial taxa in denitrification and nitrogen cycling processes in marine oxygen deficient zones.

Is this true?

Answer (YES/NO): NO